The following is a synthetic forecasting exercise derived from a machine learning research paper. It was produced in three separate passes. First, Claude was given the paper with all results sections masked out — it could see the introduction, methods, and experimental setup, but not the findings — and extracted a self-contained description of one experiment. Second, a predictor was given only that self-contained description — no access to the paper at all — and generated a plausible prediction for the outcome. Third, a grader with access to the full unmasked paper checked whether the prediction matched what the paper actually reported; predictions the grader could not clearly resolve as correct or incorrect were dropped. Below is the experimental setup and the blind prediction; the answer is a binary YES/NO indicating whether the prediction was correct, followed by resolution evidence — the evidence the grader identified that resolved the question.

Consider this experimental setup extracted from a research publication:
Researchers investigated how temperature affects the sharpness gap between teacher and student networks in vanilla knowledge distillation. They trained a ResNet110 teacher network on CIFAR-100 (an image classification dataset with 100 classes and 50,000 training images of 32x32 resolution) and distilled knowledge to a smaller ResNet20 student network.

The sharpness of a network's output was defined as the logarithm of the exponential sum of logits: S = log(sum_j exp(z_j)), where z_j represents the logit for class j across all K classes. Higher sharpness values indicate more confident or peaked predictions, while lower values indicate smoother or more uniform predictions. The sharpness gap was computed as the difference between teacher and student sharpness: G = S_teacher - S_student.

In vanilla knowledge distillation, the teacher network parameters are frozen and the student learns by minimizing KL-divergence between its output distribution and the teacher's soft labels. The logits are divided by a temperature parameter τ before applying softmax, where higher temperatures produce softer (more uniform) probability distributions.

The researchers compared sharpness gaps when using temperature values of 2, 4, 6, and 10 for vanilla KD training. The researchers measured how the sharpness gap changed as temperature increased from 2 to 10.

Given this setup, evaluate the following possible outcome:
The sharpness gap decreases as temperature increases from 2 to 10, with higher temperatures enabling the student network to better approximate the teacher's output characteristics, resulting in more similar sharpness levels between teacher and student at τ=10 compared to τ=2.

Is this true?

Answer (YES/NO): NO